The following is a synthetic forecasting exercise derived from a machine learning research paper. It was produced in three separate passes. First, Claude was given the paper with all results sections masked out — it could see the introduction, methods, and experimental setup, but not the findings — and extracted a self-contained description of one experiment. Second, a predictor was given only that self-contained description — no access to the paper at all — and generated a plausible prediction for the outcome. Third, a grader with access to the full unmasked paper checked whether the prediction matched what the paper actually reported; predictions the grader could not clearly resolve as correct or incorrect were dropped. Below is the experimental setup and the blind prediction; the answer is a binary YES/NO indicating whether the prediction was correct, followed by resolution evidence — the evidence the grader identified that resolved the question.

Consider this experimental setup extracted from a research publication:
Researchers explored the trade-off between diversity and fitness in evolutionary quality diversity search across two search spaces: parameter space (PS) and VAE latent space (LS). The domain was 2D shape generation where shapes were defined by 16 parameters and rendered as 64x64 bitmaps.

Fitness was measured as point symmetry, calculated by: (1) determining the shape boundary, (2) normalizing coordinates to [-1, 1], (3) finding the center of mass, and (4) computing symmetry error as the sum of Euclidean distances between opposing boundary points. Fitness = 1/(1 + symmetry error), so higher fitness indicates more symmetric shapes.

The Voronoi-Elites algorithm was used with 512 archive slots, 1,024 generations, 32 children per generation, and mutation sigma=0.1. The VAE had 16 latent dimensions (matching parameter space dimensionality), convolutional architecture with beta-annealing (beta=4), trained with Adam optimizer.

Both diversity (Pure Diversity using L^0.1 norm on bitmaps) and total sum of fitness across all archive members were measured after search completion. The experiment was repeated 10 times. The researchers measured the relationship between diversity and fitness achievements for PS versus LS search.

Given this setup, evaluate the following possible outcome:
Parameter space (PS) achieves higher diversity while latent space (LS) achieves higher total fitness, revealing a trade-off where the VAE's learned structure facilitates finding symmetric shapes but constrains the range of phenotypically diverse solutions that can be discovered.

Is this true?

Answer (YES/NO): YES